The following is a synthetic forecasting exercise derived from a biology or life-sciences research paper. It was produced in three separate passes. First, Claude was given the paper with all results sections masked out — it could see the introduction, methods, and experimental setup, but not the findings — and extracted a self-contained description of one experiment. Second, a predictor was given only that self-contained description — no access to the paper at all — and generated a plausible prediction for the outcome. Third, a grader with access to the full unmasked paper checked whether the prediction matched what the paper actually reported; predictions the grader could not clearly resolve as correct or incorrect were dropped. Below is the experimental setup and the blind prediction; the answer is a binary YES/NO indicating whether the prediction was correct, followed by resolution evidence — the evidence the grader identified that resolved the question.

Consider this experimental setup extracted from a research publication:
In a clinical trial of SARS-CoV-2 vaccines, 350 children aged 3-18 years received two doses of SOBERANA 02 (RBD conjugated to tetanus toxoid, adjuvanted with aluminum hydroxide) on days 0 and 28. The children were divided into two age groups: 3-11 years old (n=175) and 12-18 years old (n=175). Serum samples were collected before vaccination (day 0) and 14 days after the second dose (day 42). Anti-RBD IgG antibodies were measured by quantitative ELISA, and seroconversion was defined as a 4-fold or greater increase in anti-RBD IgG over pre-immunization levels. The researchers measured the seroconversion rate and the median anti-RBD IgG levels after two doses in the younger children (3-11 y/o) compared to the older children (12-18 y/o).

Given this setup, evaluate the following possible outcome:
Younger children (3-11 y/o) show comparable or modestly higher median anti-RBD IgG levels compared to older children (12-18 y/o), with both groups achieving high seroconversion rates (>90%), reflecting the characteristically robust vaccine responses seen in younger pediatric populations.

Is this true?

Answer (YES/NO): YES